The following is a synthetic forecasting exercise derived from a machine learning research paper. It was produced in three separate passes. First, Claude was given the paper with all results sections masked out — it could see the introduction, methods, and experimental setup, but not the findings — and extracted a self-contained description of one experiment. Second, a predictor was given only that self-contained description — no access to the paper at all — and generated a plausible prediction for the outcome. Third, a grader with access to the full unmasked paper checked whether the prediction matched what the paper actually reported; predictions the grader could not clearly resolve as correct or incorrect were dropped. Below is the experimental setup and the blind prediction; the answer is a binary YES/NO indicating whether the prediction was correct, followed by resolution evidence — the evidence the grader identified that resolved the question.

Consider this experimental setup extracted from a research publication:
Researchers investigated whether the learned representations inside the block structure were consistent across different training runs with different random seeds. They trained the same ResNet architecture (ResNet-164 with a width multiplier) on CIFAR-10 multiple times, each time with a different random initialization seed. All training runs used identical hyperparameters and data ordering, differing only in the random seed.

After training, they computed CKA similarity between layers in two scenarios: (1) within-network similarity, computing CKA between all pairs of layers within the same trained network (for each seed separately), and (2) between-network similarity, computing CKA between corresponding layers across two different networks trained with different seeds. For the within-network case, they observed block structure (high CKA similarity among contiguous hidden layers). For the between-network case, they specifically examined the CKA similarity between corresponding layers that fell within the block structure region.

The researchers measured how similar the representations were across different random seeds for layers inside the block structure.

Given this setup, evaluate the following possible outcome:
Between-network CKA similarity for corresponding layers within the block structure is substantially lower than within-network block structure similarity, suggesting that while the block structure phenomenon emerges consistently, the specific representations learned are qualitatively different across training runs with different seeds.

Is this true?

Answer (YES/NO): YES